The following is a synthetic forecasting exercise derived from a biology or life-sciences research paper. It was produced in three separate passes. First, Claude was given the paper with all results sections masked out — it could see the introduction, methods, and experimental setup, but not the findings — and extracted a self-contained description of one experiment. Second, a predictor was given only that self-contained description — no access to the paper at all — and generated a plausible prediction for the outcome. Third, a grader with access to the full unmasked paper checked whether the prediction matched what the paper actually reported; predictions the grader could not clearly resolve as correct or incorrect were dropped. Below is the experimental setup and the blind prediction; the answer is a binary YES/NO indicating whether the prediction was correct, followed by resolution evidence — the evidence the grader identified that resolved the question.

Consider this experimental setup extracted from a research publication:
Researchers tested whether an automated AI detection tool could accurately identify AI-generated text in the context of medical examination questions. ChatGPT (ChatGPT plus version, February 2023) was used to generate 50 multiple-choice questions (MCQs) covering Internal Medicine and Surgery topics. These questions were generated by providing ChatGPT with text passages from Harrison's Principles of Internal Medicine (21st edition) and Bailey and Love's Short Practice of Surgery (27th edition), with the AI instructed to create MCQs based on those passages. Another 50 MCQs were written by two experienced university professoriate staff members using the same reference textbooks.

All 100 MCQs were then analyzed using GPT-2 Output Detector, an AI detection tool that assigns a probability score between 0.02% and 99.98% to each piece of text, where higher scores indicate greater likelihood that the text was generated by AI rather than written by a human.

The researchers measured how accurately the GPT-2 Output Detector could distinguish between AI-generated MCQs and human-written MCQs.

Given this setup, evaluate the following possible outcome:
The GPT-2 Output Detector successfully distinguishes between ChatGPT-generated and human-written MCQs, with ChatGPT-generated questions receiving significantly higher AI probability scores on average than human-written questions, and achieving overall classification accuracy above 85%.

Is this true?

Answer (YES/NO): NO